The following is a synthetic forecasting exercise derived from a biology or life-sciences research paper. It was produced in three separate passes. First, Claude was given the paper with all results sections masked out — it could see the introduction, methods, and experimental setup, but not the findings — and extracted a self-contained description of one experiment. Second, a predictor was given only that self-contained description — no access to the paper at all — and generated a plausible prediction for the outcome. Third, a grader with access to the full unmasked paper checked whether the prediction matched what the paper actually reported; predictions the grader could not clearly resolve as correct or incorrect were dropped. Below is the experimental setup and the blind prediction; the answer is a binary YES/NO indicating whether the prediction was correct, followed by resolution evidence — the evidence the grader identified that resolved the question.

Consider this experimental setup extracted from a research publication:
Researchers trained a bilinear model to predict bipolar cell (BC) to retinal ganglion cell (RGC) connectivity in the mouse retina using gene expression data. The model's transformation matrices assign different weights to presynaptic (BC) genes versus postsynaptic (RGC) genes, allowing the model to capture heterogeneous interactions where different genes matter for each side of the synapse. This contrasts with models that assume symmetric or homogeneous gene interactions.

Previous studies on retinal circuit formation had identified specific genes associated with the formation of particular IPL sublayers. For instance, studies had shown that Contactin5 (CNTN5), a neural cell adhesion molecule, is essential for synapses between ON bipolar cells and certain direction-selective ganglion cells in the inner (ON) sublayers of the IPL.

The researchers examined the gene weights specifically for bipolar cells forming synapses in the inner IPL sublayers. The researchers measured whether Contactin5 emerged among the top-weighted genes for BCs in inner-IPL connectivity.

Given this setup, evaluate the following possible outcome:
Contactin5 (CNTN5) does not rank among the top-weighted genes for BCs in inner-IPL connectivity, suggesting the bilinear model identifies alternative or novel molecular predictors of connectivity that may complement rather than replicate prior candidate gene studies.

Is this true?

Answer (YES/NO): NO